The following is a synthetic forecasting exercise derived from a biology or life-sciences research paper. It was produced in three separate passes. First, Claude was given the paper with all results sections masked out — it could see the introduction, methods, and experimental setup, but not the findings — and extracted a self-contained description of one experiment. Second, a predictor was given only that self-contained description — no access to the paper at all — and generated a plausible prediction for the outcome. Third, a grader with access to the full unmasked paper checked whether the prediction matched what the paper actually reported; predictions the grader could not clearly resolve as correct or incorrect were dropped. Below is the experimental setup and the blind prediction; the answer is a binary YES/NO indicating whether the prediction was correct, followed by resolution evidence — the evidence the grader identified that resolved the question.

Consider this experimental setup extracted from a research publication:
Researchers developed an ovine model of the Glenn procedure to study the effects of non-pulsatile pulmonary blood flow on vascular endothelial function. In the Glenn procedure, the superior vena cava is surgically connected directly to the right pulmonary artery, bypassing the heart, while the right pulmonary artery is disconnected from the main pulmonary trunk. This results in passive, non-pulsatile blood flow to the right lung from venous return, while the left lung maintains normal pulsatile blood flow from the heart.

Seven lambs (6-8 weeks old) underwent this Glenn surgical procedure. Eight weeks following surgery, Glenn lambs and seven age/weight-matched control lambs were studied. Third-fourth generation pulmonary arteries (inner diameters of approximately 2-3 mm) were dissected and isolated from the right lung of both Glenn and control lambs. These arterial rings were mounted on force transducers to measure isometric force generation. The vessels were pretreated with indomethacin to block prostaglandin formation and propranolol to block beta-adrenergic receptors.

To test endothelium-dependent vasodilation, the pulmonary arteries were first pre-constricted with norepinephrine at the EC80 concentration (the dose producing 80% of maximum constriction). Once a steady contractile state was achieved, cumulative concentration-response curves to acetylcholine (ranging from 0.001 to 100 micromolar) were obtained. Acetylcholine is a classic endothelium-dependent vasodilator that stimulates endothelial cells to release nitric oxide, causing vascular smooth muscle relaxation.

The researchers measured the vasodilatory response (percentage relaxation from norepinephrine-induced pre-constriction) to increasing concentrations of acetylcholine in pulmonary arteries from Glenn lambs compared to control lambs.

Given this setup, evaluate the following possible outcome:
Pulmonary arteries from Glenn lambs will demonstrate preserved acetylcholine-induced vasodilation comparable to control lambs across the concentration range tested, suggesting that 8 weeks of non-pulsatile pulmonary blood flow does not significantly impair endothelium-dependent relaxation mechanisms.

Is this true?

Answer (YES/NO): NO